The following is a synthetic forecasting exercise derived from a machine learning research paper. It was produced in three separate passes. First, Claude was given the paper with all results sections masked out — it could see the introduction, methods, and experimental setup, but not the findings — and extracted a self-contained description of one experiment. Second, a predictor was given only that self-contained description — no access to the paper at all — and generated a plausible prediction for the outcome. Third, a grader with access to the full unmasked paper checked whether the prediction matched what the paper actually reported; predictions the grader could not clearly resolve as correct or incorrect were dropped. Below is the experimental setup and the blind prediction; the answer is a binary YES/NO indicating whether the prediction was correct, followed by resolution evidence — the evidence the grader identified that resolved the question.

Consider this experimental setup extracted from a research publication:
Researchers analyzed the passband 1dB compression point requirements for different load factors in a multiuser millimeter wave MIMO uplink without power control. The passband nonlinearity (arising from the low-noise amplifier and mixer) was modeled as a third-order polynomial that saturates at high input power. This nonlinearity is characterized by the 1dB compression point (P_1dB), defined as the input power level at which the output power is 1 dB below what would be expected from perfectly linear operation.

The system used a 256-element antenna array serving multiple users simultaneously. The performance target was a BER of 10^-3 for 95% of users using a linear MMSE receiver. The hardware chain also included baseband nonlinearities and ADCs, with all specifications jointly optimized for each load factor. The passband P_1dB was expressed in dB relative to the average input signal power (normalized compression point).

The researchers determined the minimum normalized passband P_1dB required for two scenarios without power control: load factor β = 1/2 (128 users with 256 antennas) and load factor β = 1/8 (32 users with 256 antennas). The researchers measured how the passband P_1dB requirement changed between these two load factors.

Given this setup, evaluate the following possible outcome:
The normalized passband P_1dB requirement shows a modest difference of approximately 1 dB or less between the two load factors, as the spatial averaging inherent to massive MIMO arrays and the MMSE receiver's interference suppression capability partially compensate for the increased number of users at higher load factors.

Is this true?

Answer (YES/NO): NO